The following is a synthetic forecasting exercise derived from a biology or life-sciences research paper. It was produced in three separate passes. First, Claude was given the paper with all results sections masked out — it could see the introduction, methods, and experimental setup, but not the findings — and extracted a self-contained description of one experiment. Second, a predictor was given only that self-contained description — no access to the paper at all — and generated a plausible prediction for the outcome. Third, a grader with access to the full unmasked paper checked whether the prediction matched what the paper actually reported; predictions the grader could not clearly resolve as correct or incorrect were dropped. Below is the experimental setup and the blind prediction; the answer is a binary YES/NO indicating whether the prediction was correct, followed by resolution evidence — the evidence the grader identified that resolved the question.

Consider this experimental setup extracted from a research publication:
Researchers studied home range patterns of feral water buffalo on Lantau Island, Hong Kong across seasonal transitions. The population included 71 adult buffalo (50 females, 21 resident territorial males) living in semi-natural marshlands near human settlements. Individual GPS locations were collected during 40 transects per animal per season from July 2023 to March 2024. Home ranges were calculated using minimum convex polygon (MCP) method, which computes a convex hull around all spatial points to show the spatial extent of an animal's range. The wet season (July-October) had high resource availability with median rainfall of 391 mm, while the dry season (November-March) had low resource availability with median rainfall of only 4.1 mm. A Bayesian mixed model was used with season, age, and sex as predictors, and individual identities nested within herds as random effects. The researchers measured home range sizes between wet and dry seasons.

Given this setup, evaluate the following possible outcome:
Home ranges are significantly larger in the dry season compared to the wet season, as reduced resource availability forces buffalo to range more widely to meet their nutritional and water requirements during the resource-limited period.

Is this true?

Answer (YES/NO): YES